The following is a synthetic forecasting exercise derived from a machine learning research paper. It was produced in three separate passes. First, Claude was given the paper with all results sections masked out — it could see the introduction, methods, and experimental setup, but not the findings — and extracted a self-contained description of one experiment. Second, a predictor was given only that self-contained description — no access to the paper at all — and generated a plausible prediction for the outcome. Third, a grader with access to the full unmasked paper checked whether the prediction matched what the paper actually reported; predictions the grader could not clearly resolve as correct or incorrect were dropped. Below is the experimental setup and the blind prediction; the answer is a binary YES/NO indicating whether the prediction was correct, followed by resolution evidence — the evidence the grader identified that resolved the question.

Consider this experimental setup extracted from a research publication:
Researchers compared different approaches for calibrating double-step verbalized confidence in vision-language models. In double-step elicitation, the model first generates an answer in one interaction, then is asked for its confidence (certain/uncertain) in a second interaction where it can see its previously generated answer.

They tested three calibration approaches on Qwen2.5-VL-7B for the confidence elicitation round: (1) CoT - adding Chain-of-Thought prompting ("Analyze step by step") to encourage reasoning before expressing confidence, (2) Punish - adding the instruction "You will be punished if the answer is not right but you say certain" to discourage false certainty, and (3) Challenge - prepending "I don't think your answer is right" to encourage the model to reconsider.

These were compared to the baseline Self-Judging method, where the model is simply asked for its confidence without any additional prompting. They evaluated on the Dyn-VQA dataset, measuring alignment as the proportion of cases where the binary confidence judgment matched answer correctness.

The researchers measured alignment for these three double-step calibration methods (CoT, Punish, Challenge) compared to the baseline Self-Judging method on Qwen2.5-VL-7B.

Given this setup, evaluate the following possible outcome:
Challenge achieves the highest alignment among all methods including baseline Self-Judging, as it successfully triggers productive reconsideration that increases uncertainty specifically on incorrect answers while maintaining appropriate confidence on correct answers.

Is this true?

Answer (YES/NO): YES